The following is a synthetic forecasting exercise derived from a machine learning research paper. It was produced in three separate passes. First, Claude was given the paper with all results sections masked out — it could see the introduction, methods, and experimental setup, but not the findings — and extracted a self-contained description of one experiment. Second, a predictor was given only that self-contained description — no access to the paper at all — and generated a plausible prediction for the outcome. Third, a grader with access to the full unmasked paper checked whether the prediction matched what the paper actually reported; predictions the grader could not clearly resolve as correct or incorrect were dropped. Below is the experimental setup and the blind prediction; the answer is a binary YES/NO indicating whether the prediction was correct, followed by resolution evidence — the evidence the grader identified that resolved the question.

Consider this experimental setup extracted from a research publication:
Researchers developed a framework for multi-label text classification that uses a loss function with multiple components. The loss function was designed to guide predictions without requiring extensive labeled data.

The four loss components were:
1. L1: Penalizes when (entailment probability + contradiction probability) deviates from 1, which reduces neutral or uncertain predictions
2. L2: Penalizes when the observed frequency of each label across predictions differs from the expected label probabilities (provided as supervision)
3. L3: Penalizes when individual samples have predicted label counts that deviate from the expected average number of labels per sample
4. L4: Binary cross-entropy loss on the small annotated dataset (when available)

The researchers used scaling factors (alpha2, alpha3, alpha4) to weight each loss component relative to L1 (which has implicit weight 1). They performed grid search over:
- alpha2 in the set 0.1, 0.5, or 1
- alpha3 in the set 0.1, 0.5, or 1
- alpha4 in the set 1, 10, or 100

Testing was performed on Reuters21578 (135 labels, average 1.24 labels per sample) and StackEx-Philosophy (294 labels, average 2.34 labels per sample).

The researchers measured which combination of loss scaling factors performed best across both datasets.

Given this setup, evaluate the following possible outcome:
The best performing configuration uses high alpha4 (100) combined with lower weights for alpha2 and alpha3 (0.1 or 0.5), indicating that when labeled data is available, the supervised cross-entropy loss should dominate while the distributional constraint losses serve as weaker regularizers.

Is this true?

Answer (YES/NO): YES